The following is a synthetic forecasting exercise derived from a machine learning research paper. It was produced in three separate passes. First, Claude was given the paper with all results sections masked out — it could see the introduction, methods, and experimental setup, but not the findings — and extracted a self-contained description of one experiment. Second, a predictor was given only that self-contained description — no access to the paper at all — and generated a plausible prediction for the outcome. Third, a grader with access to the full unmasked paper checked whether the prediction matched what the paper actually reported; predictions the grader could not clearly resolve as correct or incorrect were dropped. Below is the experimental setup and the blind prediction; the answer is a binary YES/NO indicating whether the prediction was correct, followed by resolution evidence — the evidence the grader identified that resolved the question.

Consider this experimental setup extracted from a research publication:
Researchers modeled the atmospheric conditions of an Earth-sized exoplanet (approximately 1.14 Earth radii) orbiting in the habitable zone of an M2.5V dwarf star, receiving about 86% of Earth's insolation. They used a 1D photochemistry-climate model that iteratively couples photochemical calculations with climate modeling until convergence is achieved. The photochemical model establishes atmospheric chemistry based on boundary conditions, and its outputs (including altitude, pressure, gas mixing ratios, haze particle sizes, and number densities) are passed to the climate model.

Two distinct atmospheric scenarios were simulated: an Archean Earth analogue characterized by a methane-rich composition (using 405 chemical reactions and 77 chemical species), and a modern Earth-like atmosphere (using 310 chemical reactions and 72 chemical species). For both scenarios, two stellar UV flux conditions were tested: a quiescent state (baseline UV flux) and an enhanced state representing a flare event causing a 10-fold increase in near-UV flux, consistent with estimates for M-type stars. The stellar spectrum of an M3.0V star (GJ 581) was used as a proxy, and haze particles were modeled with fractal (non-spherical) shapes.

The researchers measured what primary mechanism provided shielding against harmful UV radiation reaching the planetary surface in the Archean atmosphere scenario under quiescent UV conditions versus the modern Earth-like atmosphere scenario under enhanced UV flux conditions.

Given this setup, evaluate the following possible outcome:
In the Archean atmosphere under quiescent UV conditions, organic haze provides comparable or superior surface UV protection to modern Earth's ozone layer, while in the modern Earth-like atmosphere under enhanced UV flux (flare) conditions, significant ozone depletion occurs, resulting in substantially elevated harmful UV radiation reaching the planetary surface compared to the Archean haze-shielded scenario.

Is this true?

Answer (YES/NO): NO